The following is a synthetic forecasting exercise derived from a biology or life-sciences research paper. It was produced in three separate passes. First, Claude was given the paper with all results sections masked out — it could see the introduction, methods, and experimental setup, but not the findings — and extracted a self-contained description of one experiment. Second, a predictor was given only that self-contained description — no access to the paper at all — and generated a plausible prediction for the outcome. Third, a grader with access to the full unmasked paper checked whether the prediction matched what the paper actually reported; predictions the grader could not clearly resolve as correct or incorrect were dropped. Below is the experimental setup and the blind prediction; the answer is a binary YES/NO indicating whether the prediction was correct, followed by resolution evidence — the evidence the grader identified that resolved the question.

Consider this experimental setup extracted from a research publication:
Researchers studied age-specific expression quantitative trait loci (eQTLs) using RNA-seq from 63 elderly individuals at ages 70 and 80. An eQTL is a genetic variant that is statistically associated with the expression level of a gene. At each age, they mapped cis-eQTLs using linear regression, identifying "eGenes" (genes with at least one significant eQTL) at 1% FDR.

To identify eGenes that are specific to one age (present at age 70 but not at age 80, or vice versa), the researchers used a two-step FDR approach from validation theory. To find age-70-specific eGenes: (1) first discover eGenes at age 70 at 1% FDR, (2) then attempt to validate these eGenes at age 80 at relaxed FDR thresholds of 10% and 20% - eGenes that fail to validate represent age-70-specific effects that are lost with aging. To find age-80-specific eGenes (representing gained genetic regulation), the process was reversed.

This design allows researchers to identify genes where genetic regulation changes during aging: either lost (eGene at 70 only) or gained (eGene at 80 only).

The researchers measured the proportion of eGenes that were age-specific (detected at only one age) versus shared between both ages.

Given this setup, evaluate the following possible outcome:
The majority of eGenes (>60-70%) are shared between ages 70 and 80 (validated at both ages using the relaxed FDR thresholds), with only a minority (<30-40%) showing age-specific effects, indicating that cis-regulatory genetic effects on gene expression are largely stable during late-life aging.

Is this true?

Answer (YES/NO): YES